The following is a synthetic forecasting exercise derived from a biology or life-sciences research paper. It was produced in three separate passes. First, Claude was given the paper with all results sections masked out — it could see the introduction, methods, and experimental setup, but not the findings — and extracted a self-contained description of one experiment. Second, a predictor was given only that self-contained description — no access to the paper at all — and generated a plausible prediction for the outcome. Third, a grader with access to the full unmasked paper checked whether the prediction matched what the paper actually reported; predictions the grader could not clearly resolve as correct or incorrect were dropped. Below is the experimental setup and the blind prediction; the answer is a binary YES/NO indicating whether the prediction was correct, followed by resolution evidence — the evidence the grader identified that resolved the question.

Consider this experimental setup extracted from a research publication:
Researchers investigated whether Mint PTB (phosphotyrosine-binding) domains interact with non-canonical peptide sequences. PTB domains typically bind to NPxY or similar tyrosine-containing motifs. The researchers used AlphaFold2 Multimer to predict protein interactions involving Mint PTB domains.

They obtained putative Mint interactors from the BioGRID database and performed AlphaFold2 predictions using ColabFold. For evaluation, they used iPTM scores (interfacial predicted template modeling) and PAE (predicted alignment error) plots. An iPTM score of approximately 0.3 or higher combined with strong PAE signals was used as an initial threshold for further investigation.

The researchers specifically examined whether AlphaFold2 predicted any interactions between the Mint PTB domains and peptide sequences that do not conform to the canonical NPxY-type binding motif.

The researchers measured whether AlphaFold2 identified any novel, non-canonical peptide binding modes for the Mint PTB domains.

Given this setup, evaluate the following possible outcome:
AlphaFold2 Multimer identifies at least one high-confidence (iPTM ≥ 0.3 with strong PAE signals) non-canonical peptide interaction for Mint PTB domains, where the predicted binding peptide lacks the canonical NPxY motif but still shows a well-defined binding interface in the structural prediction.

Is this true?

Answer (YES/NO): YES